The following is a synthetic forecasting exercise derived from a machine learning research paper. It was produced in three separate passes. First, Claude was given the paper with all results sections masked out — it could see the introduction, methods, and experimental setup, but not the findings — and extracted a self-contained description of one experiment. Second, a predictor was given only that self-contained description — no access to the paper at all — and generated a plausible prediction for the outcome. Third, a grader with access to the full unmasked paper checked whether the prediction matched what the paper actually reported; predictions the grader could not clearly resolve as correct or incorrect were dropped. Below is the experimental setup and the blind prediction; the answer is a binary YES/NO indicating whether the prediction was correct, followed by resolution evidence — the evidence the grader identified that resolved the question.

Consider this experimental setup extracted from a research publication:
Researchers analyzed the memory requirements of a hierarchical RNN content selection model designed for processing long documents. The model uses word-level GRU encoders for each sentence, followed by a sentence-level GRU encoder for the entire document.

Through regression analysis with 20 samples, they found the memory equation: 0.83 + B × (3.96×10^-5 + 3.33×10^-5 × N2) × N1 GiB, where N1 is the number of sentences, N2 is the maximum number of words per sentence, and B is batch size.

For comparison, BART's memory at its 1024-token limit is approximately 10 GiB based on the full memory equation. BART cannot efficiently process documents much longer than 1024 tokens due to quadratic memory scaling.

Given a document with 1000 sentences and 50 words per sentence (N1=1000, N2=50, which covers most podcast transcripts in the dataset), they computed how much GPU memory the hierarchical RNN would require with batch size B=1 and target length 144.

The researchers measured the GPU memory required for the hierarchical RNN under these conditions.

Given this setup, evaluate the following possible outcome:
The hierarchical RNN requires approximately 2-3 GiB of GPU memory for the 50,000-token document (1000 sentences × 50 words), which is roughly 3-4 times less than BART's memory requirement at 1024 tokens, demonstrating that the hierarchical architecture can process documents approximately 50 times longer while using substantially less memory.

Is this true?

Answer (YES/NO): YES